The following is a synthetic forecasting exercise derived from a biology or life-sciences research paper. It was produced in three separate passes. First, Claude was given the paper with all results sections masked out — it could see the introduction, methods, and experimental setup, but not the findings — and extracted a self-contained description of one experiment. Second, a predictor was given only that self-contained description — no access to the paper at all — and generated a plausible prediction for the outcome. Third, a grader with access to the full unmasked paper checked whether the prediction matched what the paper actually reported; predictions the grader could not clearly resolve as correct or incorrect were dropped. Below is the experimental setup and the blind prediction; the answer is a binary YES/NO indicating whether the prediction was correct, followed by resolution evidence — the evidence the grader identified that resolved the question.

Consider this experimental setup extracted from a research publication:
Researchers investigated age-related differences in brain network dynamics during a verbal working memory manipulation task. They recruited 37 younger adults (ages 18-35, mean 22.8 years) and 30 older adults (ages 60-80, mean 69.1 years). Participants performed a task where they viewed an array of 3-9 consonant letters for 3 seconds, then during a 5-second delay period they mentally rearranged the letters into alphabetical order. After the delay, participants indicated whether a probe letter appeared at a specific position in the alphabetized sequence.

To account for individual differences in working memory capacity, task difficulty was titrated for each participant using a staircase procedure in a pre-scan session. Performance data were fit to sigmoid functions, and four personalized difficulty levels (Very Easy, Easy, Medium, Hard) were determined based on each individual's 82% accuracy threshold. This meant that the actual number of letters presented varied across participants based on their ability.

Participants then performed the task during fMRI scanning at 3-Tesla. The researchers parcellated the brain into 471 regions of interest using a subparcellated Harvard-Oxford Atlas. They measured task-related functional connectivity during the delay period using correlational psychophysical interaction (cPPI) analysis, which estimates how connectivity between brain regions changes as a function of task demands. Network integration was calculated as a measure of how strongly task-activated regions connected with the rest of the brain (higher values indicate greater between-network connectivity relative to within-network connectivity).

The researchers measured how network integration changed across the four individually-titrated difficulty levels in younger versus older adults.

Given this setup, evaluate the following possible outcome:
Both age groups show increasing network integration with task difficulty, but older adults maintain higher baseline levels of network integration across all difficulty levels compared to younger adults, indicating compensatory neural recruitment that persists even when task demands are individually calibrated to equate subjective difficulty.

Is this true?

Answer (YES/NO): NO